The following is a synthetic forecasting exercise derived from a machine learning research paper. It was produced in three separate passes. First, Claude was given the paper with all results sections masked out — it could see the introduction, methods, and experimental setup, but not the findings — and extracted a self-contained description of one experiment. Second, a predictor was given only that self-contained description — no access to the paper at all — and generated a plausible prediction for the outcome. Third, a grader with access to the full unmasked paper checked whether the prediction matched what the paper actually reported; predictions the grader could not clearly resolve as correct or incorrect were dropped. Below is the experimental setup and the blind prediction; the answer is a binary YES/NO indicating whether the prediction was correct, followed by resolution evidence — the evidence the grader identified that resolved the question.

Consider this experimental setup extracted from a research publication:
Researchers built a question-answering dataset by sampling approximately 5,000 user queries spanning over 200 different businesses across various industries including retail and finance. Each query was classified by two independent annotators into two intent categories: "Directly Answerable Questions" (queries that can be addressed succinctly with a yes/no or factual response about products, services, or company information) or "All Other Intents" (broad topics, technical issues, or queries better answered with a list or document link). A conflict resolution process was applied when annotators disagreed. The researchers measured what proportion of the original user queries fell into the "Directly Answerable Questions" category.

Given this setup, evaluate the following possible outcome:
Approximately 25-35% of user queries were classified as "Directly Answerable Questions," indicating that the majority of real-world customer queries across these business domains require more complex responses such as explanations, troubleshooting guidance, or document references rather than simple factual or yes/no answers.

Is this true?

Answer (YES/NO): NO